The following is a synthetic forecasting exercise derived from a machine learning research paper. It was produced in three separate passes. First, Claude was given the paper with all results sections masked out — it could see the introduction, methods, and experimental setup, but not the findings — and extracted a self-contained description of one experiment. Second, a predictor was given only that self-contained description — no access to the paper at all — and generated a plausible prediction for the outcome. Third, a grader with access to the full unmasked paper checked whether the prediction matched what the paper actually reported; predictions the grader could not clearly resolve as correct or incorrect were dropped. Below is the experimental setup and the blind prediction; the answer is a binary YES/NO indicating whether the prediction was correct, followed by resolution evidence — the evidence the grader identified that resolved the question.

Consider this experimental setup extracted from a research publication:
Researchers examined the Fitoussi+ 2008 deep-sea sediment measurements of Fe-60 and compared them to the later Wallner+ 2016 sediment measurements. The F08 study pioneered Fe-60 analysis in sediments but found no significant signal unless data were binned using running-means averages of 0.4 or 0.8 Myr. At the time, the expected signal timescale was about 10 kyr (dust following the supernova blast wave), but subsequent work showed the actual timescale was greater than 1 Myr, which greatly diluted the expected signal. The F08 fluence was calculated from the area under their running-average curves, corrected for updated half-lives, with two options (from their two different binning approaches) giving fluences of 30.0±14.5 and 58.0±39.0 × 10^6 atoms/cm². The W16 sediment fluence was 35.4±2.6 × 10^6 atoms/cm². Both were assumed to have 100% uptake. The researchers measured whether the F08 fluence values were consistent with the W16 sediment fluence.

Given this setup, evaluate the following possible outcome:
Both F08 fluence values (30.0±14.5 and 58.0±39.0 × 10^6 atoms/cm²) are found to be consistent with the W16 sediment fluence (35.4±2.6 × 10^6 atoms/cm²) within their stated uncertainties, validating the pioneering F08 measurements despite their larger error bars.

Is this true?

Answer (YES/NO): YES